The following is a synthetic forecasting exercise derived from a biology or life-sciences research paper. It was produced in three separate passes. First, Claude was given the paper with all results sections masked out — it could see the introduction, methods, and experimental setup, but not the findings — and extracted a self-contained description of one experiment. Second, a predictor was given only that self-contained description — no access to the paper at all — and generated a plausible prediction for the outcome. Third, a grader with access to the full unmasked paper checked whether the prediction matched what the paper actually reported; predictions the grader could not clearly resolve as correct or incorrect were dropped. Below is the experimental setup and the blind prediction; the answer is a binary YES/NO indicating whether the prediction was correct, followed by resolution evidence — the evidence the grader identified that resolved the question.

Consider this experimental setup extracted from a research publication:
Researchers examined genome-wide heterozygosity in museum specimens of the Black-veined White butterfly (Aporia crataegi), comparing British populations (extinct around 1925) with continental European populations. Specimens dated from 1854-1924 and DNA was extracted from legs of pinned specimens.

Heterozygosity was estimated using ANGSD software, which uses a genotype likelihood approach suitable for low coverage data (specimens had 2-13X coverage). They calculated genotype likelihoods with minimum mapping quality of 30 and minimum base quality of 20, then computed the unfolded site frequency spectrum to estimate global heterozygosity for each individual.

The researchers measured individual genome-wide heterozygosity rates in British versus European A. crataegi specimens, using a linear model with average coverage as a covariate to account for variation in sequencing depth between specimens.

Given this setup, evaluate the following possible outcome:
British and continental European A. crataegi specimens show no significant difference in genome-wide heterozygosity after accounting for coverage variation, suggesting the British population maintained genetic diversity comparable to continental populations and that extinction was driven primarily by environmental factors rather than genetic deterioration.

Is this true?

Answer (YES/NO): NO